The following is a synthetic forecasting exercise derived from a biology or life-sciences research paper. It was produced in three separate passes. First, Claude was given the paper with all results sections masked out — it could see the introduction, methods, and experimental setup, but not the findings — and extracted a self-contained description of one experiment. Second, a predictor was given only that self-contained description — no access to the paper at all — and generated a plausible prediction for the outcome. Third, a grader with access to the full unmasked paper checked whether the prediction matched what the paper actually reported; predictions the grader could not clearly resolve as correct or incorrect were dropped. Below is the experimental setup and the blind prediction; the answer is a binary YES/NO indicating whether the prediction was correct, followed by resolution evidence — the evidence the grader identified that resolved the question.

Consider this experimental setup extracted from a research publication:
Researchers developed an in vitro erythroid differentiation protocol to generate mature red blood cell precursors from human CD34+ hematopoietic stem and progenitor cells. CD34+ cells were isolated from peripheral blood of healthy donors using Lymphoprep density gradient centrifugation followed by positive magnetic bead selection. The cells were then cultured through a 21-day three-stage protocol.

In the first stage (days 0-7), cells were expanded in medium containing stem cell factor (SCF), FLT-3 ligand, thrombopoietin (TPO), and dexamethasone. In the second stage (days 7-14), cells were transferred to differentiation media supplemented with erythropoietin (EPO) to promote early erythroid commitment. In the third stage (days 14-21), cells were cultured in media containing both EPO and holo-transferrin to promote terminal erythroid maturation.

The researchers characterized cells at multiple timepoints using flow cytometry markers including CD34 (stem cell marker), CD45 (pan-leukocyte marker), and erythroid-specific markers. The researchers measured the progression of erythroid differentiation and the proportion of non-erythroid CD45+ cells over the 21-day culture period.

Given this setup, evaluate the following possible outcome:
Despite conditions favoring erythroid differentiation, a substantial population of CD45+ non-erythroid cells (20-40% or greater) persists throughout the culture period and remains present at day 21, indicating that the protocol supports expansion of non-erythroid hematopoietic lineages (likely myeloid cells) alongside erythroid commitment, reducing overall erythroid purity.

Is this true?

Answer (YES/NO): NO